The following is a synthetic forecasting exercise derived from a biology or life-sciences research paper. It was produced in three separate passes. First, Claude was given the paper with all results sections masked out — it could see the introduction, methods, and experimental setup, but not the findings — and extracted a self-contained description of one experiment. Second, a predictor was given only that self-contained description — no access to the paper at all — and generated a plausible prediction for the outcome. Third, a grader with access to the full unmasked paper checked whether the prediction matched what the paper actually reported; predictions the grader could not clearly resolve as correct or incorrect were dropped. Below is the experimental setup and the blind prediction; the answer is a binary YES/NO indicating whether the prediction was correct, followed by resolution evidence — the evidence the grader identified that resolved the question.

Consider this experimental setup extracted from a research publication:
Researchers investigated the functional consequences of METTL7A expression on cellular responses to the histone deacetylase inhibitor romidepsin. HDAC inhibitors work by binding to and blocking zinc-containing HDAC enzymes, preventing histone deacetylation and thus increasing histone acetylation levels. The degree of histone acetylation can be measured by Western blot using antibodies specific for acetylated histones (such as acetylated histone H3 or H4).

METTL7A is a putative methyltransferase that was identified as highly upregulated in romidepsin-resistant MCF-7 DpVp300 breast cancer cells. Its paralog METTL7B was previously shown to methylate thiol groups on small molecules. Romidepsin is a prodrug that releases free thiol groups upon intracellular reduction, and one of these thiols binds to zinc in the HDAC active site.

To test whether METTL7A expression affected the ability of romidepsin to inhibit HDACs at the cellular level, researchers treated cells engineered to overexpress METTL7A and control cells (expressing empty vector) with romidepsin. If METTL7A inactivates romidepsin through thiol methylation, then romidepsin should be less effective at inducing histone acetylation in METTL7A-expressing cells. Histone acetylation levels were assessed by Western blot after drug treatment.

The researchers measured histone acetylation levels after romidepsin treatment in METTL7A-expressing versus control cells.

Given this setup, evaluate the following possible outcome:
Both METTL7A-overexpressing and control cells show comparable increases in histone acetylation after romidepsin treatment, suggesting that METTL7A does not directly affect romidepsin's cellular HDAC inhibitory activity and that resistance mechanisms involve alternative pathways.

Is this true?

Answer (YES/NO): NO